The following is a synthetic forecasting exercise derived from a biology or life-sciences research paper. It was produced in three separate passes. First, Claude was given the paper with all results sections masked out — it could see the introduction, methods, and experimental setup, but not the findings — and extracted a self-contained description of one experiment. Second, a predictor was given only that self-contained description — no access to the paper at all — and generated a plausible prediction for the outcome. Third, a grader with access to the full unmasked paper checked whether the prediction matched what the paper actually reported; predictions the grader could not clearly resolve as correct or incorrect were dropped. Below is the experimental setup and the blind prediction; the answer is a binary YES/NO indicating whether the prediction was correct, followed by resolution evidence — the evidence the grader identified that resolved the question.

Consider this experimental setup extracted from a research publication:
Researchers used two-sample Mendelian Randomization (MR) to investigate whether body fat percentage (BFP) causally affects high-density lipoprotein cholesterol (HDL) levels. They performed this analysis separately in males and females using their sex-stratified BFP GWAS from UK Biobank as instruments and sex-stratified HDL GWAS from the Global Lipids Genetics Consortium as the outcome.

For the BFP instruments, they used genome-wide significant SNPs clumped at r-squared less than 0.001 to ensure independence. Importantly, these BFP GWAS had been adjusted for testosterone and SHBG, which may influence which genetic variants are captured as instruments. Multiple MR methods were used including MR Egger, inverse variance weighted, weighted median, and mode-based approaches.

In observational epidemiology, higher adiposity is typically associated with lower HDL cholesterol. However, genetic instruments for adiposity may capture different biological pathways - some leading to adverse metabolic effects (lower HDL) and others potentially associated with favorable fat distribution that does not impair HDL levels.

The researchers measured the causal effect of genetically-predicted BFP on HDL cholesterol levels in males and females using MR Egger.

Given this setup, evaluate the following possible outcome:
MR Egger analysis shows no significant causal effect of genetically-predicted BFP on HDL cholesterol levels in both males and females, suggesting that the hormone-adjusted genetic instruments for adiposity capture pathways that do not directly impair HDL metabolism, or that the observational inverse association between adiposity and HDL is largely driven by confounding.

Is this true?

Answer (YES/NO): NO